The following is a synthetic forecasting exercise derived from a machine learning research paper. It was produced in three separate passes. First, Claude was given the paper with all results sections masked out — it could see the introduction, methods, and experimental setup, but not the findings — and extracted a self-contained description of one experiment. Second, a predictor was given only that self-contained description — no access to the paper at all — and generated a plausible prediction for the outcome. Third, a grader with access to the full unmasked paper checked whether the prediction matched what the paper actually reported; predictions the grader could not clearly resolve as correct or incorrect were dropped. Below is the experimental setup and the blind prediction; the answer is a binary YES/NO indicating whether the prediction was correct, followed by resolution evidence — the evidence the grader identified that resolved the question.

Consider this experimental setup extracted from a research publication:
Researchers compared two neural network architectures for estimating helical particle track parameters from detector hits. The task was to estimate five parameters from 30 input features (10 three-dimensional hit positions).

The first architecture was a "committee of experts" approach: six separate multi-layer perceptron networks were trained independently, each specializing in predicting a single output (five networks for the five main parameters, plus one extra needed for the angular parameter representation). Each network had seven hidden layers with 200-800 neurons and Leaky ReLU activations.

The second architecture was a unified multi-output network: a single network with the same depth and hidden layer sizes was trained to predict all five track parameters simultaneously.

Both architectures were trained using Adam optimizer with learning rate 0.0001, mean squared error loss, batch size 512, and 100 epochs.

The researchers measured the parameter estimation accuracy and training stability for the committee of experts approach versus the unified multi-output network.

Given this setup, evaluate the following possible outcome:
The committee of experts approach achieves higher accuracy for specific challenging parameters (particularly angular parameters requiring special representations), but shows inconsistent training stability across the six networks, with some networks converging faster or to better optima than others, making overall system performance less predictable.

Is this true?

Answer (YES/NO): NO